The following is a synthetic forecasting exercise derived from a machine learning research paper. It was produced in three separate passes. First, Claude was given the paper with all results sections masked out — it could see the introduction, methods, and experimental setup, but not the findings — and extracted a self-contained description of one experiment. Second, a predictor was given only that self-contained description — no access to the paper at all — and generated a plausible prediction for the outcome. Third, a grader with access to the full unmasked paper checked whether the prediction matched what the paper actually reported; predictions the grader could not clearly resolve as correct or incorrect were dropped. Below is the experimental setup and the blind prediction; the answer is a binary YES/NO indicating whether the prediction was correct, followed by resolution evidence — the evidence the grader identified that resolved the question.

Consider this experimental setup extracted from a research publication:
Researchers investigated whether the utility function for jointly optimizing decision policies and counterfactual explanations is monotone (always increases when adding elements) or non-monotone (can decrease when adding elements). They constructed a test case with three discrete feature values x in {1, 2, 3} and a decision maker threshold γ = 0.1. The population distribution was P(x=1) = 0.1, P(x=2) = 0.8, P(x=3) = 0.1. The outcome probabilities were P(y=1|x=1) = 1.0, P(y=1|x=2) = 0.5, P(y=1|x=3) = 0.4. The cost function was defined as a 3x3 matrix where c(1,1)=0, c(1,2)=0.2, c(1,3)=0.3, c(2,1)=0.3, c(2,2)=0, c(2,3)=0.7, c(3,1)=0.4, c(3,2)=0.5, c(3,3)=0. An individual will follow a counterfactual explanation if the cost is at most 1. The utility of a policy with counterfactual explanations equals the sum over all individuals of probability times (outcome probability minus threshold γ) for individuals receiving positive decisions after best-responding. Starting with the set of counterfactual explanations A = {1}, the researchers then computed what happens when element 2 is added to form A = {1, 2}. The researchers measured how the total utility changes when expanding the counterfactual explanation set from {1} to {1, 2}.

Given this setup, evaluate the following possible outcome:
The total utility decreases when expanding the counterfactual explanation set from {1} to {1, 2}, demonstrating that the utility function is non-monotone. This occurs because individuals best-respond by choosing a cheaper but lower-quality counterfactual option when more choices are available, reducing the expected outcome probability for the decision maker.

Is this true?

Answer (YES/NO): YES